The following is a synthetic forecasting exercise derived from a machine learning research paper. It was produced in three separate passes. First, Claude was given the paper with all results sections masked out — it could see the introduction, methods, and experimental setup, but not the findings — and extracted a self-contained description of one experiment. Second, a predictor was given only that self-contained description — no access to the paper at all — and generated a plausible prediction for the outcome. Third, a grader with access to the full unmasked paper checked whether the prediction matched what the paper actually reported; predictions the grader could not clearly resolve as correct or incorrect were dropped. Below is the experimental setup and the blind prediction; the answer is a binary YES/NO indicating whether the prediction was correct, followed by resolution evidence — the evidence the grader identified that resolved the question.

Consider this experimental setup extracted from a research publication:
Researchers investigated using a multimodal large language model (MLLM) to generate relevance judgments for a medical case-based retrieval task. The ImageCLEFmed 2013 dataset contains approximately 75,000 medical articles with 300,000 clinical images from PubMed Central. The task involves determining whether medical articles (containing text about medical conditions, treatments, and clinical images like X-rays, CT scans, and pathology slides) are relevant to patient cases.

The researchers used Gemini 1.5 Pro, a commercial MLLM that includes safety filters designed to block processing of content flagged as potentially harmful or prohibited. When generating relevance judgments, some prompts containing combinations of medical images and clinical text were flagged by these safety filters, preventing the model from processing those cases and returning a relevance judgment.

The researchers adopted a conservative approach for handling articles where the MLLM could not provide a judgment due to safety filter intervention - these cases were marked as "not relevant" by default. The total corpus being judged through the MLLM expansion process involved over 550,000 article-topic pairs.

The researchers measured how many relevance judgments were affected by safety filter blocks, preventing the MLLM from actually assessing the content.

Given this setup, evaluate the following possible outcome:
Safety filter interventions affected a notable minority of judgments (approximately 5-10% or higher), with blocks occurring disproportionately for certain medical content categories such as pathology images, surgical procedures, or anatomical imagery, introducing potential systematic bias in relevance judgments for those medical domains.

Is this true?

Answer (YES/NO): NO